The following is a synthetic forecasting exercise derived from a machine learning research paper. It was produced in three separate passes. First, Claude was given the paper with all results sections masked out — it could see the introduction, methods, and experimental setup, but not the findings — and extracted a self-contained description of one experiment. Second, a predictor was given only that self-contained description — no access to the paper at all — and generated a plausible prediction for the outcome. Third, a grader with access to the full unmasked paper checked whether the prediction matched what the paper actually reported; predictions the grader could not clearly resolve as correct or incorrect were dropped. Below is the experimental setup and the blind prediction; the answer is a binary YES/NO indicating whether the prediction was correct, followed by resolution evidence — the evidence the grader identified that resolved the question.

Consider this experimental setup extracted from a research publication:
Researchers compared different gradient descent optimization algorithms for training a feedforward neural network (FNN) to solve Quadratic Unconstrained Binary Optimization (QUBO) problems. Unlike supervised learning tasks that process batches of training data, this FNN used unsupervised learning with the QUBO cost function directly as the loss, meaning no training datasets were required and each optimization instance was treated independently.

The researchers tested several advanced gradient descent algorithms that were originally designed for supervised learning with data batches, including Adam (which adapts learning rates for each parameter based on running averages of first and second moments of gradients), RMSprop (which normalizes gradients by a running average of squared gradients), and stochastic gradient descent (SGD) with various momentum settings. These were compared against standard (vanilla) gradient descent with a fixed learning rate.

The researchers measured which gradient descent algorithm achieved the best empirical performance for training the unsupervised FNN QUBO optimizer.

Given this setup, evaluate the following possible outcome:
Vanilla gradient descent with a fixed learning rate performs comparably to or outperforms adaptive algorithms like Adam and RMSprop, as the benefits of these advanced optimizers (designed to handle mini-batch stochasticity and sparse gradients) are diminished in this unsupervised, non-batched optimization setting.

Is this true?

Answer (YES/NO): YES